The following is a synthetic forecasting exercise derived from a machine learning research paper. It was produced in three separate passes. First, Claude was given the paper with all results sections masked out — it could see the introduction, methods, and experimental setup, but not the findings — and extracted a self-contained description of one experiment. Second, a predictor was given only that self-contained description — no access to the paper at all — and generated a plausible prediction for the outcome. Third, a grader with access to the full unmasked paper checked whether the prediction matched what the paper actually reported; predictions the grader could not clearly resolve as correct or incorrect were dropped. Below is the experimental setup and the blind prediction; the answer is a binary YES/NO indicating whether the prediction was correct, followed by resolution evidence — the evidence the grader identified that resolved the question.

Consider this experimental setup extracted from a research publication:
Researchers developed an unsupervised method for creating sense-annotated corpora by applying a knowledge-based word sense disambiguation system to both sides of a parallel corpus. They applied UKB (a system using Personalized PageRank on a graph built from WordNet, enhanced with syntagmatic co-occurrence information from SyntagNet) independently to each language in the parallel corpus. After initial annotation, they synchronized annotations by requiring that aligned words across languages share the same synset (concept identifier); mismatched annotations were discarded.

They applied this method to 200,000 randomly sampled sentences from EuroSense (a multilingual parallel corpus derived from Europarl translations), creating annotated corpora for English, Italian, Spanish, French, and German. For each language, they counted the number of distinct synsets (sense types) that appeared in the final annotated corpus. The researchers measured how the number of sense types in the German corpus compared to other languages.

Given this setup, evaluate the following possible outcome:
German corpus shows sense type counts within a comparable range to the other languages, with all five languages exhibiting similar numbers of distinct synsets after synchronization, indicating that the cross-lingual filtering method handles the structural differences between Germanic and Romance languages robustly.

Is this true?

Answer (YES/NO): NO